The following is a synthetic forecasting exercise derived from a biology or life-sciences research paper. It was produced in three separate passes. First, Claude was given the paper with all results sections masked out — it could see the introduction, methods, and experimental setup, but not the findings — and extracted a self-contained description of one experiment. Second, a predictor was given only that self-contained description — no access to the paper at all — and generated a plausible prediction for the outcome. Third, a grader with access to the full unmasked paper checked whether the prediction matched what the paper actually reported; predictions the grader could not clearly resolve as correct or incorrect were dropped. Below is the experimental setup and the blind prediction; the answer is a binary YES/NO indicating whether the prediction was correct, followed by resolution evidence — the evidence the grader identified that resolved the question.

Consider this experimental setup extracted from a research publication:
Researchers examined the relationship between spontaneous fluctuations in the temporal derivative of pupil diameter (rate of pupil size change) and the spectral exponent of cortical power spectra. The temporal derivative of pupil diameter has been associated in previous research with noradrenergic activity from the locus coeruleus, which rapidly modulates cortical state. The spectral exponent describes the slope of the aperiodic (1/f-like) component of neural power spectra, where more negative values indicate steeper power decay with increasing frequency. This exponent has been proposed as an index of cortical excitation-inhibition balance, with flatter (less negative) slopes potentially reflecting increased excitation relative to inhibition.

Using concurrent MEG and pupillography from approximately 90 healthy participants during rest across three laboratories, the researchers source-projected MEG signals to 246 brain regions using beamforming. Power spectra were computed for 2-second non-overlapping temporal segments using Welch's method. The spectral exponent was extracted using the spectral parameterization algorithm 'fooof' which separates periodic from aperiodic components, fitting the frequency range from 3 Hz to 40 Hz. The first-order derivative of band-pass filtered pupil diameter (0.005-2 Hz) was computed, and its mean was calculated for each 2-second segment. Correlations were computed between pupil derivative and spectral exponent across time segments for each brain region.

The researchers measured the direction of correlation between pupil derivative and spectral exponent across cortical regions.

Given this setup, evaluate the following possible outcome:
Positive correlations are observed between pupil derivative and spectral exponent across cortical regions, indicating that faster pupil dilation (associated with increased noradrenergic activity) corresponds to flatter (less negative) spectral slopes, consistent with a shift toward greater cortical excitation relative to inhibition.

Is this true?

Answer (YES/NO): NO